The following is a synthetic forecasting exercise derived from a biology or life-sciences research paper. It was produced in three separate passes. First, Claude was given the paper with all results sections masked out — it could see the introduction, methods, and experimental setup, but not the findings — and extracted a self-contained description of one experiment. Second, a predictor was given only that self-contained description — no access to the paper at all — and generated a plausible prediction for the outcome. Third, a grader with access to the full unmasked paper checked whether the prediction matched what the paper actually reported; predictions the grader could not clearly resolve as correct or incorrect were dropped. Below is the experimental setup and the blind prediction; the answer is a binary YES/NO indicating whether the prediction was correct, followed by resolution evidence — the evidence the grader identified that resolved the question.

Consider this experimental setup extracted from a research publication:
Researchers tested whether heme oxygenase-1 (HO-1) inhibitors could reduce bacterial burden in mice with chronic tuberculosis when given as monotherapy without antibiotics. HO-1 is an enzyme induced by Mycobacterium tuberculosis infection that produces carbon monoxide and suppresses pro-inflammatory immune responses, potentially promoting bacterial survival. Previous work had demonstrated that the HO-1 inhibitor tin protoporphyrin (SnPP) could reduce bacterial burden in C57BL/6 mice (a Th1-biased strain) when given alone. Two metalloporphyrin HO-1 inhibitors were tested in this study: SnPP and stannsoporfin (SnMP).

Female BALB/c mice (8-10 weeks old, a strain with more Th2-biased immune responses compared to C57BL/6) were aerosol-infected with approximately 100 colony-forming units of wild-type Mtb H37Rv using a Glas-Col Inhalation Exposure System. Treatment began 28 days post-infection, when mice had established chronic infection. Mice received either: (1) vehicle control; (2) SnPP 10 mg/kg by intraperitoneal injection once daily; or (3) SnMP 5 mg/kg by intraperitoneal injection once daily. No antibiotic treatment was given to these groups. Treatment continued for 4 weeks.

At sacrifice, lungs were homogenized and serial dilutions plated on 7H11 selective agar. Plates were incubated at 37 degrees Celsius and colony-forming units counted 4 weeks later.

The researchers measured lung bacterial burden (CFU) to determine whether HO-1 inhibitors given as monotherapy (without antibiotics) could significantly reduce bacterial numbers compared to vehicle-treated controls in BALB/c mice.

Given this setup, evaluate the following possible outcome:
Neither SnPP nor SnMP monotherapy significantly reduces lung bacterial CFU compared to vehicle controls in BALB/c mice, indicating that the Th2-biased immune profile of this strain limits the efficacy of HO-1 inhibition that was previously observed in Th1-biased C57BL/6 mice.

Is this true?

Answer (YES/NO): NO